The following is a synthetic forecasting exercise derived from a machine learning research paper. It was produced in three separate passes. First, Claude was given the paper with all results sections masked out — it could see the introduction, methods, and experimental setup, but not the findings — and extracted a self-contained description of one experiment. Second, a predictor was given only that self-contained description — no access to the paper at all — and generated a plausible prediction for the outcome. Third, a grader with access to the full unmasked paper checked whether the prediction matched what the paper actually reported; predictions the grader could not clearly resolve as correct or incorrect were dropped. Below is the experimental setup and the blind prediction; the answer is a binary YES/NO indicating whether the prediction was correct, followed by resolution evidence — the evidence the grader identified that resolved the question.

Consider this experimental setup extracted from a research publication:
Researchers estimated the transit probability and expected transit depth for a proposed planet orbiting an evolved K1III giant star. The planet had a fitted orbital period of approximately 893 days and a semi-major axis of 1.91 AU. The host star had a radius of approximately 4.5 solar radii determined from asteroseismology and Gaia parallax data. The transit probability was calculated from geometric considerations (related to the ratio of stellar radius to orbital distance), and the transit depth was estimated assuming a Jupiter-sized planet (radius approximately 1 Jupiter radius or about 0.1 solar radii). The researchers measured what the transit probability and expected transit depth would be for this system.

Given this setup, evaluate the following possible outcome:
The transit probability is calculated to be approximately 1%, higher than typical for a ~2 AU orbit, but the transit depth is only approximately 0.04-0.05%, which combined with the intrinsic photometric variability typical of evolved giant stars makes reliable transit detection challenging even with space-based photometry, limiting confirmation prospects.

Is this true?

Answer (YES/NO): NO